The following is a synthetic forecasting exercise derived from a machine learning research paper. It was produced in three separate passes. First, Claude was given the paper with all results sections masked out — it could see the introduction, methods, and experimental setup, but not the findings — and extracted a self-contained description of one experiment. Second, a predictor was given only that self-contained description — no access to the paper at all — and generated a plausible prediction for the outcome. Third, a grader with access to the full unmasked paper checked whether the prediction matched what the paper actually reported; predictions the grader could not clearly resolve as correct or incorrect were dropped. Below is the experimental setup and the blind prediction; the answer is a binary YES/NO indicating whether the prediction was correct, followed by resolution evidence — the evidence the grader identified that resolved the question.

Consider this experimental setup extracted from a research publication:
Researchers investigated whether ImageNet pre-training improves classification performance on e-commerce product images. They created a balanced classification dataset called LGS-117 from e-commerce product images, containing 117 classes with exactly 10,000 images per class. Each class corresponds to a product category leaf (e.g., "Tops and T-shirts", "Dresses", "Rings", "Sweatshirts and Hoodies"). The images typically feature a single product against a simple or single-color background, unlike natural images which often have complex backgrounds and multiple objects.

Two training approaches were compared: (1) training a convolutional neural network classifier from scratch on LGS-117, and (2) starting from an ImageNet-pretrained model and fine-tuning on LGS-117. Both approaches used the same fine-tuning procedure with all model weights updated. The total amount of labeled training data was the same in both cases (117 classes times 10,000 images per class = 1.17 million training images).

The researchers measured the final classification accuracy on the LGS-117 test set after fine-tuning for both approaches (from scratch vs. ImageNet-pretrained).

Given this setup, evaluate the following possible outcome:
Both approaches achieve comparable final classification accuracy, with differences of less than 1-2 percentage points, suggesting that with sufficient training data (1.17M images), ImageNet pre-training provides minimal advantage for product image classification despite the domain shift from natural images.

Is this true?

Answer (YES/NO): YES